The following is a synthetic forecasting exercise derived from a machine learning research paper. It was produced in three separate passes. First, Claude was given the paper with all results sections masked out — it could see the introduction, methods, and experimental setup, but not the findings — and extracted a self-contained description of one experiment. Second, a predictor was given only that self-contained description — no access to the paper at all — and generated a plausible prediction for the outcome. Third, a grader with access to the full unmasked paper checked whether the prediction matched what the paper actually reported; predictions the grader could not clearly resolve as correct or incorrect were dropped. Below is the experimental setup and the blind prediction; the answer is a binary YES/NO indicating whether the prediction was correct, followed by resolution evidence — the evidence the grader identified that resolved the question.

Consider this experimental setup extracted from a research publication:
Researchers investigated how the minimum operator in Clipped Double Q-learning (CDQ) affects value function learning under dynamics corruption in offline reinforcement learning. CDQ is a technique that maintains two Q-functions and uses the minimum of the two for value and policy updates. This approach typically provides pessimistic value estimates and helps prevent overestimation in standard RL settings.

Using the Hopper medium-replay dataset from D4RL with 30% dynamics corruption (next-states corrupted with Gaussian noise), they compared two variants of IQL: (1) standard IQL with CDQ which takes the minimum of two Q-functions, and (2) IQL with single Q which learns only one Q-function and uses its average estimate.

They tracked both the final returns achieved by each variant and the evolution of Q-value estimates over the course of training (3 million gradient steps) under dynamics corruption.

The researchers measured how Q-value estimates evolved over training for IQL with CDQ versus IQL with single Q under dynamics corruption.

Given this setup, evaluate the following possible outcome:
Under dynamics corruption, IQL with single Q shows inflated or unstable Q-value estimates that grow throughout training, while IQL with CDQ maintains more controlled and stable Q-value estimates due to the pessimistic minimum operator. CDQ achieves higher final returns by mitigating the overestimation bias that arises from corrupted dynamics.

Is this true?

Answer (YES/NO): NO